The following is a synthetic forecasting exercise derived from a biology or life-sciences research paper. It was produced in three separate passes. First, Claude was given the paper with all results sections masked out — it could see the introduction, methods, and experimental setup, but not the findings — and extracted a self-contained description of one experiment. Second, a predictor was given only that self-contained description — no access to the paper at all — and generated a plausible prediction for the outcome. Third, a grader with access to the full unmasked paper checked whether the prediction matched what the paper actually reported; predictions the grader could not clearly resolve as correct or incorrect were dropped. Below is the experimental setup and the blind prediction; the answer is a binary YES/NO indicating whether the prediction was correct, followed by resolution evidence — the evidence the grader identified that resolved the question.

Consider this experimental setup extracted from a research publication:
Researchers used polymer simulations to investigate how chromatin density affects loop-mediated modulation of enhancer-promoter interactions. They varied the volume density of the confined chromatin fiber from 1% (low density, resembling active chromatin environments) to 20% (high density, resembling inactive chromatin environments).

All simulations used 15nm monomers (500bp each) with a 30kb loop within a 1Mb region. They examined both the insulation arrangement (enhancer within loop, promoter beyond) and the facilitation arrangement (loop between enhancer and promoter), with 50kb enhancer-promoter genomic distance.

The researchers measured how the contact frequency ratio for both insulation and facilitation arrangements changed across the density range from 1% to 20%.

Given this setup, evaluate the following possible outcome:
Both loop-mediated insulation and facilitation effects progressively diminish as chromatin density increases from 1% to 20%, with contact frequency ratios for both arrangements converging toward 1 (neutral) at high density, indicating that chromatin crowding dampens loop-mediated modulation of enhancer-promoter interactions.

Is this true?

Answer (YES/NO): YES